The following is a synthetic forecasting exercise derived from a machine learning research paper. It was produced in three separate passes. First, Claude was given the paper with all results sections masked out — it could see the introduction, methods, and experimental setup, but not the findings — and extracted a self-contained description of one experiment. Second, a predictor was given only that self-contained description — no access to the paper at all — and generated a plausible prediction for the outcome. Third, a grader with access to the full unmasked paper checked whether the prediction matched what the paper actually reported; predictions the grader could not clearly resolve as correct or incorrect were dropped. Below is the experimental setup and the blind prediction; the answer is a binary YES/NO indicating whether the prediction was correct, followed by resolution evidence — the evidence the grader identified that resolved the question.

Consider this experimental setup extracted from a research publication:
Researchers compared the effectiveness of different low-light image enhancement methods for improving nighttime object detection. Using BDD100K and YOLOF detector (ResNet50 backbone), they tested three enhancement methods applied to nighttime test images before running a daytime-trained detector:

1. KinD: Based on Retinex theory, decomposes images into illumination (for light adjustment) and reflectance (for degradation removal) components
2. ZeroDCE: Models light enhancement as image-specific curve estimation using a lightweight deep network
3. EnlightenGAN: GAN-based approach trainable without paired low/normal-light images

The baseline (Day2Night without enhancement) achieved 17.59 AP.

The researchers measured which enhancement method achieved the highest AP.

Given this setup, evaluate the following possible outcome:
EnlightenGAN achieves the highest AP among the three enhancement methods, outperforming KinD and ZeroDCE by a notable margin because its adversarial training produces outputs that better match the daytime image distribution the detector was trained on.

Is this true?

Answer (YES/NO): NO